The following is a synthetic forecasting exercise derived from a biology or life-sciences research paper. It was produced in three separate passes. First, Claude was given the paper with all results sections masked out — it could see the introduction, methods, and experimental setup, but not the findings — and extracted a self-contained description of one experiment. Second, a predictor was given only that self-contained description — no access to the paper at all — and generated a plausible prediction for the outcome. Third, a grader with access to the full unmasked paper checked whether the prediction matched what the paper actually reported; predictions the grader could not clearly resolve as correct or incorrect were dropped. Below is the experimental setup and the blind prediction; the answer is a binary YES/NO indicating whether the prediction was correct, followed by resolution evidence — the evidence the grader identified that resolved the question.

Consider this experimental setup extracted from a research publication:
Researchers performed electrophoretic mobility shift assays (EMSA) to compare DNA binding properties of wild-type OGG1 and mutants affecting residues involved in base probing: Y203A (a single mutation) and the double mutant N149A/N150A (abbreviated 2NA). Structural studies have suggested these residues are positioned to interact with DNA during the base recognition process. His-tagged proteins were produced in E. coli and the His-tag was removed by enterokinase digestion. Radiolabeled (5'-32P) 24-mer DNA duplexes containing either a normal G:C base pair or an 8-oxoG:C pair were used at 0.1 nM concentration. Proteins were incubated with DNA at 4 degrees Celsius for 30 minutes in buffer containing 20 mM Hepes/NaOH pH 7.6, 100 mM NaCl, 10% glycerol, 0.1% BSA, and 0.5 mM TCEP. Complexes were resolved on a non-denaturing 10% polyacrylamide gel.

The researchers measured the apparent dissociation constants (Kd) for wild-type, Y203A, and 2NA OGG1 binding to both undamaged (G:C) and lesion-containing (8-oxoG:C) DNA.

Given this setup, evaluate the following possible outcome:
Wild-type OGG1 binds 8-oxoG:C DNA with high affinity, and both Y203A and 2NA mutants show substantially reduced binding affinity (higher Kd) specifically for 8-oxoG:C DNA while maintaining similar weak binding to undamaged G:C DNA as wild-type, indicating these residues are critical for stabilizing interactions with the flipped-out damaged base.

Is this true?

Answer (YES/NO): NO